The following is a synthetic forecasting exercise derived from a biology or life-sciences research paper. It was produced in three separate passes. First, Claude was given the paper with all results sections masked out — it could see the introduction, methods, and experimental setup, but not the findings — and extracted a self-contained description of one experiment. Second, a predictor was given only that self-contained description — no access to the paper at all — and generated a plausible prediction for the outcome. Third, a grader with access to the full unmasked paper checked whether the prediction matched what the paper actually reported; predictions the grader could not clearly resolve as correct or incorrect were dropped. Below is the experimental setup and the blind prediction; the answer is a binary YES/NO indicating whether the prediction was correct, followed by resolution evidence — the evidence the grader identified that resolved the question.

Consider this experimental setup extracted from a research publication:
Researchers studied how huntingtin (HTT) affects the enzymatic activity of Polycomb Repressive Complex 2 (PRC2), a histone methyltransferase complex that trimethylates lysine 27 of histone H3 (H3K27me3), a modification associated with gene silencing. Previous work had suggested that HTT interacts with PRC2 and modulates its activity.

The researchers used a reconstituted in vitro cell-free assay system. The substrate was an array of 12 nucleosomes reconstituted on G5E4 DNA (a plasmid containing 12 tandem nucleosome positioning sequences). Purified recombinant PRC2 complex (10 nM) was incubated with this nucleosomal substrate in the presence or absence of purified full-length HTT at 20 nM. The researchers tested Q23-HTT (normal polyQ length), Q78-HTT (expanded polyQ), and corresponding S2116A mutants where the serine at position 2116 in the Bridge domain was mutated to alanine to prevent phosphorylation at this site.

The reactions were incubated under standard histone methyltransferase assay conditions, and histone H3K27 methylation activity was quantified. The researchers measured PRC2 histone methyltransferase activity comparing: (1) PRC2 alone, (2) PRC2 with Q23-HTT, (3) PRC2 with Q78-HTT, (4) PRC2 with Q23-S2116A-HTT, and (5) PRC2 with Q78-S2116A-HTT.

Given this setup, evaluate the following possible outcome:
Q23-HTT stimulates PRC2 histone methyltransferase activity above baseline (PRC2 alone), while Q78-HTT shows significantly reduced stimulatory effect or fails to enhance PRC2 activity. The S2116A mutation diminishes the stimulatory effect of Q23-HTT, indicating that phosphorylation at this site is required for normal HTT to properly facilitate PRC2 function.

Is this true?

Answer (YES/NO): NO